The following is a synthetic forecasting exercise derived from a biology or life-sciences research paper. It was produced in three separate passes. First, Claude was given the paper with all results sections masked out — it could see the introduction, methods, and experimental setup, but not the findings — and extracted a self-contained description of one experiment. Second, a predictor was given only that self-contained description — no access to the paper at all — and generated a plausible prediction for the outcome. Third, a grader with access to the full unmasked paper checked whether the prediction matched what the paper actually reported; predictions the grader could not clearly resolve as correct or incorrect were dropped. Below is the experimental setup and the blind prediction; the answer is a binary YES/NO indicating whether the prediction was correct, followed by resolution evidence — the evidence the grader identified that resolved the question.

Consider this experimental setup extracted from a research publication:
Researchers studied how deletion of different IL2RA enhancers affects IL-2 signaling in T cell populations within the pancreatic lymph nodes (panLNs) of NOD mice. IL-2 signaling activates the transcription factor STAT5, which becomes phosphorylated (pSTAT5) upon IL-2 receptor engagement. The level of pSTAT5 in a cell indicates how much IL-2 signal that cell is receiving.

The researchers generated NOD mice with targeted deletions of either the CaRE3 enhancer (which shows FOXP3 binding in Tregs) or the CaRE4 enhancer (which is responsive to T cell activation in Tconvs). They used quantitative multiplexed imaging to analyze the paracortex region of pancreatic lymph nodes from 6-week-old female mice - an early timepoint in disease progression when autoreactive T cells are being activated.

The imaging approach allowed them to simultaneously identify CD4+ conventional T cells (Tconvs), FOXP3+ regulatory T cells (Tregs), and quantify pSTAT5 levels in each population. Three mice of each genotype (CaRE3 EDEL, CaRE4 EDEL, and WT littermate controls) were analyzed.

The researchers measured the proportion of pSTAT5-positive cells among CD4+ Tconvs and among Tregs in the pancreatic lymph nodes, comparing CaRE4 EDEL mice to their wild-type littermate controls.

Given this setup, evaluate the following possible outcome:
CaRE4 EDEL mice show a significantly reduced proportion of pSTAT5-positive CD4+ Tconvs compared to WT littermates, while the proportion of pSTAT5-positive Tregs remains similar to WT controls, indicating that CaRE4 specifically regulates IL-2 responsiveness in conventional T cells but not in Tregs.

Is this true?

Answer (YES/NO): NO